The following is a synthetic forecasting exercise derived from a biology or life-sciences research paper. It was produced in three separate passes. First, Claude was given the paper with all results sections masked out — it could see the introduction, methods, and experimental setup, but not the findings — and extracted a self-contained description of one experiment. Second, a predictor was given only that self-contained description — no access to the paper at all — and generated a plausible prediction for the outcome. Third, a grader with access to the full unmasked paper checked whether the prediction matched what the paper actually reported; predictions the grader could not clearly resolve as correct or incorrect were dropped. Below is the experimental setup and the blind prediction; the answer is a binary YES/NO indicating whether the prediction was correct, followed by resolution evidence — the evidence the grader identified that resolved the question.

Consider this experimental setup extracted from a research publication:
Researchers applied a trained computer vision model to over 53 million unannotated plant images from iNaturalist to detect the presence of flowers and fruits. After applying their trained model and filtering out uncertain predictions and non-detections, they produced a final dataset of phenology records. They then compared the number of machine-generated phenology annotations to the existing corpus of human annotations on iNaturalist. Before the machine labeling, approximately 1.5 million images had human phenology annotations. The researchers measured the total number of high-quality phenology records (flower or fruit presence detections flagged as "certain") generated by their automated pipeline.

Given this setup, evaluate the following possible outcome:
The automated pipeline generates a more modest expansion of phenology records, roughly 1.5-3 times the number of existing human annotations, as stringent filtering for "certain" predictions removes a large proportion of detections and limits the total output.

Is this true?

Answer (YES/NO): NO